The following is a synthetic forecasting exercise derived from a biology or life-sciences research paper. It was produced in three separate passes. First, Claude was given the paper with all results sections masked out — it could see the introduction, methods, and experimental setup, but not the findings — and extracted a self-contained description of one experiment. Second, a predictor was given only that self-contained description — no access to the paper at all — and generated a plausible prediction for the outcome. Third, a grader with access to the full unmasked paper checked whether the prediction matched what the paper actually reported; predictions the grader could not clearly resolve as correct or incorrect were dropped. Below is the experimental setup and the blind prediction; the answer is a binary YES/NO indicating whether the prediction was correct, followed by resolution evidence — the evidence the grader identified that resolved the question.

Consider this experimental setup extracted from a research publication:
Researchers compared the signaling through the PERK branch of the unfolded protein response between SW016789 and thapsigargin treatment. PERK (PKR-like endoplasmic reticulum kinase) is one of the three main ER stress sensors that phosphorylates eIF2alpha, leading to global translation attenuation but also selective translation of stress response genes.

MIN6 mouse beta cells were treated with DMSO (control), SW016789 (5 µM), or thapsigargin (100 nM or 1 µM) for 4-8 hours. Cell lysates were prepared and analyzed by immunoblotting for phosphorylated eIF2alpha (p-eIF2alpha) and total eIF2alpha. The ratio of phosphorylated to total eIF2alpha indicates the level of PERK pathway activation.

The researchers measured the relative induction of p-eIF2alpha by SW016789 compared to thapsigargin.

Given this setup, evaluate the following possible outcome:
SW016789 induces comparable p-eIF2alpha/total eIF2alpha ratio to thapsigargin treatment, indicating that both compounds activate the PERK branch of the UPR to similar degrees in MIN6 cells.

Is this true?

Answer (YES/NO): NO